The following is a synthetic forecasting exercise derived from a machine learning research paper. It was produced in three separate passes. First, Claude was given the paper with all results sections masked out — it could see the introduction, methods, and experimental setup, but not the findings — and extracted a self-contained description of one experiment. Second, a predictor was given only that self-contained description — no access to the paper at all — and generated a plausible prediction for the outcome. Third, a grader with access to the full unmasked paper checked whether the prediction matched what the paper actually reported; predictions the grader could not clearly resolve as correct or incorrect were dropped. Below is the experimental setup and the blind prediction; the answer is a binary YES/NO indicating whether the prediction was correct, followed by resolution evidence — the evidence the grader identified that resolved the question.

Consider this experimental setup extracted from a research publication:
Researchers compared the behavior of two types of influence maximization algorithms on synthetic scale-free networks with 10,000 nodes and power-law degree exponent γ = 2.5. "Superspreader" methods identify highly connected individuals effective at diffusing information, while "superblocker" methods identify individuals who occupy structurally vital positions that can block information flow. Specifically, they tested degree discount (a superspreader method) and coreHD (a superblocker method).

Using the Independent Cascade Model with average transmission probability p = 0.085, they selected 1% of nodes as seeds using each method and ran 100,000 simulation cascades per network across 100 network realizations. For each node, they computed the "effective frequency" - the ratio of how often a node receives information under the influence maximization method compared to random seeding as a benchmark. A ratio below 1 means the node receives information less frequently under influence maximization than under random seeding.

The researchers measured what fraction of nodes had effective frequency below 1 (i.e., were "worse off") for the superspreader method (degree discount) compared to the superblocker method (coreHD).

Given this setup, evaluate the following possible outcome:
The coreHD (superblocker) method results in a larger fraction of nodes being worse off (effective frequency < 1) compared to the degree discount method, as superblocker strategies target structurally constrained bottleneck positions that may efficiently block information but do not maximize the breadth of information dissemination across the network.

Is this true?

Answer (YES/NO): NO